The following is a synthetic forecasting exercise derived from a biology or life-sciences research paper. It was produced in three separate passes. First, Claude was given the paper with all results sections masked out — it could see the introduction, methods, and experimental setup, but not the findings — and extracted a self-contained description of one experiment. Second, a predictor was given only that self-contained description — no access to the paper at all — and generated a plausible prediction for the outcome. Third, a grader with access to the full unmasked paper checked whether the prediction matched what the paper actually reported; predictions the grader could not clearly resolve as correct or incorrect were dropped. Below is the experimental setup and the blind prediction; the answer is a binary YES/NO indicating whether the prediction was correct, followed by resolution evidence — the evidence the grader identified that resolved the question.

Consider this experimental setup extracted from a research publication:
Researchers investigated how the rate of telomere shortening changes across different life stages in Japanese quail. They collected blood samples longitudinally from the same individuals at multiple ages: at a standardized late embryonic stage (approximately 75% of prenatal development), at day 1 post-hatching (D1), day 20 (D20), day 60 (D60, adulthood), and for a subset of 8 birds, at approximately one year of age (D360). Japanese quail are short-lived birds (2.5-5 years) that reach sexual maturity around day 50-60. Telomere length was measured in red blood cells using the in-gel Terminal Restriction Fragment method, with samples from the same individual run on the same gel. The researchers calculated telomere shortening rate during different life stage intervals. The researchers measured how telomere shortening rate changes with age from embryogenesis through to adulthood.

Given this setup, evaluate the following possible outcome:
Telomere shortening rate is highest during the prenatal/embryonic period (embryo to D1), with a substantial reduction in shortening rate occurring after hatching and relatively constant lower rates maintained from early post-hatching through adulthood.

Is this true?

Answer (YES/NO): NO